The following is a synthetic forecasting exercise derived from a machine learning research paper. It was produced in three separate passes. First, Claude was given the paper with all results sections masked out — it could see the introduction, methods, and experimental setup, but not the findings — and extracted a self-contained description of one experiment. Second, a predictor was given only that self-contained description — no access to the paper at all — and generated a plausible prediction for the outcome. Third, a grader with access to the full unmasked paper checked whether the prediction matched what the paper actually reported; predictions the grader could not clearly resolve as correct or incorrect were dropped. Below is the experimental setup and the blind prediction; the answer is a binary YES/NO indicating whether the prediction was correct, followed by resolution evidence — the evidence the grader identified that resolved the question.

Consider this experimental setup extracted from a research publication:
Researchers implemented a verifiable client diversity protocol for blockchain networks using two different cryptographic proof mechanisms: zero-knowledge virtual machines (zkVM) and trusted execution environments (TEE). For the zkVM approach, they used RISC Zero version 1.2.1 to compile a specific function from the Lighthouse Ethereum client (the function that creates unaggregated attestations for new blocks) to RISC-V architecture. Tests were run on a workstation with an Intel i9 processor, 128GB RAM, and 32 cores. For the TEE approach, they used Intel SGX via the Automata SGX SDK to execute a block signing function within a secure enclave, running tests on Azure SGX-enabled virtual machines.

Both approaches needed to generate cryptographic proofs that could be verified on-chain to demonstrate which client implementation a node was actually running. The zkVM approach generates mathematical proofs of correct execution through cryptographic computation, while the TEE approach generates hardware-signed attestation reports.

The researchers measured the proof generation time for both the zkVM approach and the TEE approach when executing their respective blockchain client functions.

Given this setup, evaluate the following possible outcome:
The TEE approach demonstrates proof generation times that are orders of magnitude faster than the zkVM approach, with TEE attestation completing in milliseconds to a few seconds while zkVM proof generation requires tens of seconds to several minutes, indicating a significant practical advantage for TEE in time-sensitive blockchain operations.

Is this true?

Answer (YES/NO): YES